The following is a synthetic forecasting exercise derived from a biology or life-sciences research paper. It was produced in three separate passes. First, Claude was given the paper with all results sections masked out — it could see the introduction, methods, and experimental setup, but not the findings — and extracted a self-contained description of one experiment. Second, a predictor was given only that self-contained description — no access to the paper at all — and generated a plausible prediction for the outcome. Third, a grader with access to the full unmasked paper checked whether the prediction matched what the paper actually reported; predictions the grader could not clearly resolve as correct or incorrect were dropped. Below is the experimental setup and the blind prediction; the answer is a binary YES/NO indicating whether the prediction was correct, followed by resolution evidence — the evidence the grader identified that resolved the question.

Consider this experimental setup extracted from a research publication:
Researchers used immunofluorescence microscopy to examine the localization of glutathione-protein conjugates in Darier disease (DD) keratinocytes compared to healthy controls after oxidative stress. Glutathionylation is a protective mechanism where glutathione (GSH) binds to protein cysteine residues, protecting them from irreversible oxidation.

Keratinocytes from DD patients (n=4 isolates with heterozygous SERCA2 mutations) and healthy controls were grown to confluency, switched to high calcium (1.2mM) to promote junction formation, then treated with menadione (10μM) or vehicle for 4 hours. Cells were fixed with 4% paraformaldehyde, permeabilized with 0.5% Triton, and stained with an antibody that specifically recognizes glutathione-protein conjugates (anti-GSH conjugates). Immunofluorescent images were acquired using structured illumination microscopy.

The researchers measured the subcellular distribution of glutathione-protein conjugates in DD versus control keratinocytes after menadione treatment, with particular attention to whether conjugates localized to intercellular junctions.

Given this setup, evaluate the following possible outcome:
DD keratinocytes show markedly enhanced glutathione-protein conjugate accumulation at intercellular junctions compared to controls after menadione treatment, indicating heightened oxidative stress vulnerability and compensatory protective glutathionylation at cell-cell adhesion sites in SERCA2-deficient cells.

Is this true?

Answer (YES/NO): NO